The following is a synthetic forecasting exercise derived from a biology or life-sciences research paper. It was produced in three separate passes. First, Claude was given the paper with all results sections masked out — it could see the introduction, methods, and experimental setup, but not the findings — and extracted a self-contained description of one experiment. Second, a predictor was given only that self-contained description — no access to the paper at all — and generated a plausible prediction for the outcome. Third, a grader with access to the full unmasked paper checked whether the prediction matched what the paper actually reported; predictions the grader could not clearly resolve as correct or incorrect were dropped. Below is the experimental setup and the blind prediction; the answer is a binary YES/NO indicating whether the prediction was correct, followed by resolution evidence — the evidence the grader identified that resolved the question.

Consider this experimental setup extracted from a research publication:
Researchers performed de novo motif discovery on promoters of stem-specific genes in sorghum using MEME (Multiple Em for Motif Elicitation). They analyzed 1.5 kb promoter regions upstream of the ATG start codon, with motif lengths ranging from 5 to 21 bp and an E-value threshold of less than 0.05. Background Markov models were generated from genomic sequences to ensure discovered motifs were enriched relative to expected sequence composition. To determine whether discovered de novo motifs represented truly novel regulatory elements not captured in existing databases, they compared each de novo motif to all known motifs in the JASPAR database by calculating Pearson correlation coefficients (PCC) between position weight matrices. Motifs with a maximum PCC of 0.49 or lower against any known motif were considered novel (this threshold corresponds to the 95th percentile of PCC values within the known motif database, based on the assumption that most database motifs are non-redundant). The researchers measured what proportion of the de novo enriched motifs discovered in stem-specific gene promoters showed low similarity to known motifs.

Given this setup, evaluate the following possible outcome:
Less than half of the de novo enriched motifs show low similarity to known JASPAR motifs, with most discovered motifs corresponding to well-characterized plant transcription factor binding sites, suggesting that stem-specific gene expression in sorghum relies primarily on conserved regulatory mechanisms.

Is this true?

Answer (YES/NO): NO